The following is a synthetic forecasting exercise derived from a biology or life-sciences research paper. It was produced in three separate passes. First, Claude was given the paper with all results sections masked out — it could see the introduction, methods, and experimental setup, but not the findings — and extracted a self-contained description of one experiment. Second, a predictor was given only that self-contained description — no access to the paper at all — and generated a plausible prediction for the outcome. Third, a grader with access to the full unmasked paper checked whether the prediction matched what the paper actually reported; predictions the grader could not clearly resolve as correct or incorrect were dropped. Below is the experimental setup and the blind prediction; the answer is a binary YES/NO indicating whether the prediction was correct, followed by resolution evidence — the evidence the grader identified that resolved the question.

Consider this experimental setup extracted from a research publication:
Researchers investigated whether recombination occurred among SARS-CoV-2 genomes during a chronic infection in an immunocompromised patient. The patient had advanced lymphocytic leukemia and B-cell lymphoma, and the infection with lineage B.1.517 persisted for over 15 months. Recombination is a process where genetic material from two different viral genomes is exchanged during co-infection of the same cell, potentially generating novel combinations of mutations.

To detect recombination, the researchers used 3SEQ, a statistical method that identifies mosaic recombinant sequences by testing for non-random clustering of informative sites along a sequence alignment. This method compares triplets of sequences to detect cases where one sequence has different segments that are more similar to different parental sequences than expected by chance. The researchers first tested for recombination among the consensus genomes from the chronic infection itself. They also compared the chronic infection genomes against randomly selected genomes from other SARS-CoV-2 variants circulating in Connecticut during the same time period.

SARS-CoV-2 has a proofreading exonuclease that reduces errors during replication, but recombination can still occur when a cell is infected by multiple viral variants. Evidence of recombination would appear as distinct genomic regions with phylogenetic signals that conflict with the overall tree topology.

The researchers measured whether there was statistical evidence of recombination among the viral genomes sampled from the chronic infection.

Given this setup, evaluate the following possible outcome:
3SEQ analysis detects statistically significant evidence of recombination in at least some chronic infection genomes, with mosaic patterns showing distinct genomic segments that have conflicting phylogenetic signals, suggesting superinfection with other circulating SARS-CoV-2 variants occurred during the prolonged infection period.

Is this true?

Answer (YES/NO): NO